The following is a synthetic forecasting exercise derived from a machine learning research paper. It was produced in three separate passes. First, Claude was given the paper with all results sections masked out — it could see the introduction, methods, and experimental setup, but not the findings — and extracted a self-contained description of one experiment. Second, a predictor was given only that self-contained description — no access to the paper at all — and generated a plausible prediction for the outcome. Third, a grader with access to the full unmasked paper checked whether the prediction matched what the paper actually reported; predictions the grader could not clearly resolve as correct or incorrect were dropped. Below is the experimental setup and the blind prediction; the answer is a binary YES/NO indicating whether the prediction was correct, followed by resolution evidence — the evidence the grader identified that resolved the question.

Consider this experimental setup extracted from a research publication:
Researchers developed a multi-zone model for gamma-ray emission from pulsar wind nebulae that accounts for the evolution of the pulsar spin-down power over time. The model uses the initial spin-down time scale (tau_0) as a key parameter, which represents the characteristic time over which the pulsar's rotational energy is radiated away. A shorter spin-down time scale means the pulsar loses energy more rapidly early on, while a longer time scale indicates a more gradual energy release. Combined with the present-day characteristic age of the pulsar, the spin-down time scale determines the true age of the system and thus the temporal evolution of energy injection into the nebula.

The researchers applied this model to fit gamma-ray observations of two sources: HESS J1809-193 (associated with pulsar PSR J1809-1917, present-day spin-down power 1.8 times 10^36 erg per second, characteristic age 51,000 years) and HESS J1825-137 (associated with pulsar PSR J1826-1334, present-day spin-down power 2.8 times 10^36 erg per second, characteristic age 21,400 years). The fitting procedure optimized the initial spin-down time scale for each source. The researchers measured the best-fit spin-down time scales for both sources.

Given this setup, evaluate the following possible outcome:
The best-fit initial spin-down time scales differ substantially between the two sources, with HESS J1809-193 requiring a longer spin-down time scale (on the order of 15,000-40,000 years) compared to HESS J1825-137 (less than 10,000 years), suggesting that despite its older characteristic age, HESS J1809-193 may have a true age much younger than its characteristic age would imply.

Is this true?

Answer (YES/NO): YES